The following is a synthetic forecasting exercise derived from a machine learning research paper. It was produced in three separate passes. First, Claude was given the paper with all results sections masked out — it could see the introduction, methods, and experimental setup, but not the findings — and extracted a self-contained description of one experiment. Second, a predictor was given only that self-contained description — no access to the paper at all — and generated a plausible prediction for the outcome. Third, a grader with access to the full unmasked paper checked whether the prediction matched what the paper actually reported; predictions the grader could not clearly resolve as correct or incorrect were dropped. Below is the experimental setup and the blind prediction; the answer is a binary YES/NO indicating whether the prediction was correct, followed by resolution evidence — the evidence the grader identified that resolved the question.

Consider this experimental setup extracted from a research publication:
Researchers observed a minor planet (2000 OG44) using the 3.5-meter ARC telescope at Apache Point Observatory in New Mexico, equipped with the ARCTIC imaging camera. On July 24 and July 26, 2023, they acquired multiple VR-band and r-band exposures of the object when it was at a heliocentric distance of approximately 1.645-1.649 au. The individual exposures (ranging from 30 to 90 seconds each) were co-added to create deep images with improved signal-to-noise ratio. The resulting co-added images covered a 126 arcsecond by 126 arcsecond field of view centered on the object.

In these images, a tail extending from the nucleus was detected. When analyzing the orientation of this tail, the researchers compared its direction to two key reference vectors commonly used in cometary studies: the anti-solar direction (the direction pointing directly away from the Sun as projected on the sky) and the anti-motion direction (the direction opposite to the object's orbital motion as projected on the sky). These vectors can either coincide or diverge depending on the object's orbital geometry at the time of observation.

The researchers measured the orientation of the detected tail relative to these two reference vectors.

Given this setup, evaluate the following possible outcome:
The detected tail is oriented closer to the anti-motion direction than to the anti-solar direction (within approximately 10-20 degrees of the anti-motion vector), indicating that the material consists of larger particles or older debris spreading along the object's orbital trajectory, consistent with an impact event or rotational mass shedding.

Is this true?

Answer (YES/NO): NO